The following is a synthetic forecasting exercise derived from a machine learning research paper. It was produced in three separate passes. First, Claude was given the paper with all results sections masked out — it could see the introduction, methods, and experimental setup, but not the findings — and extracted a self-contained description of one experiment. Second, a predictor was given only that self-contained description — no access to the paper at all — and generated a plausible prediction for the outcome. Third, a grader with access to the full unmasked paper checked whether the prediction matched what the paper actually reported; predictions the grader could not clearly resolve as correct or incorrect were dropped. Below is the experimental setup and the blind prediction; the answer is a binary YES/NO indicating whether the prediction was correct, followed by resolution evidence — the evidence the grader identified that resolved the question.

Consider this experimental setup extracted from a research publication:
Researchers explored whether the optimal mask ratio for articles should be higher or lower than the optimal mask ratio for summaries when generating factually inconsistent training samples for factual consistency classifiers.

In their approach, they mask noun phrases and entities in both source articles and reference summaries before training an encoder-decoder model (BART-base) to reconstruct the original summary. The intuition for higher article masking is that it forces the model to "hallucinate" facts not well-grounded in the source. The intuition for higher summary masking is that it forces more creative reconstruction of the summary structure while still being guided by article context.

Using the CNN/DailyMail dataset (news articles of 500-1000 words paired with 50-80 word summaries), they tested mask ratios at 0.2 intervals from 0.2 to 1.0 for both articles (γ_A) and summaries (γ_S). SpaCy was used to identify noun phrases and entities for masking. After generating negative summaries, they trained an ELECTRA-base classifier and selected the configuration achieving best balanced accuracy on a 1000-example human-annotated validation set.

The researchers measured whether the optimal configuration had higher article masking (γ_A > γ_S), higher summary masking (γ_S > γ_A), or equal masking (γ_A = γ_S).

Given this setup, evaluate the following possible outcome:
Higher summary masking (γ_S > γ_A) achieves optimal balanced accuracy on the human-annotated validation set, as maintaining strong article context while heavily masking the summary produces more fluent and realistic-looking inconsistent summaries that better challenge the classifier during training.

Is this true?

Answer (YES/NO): YES